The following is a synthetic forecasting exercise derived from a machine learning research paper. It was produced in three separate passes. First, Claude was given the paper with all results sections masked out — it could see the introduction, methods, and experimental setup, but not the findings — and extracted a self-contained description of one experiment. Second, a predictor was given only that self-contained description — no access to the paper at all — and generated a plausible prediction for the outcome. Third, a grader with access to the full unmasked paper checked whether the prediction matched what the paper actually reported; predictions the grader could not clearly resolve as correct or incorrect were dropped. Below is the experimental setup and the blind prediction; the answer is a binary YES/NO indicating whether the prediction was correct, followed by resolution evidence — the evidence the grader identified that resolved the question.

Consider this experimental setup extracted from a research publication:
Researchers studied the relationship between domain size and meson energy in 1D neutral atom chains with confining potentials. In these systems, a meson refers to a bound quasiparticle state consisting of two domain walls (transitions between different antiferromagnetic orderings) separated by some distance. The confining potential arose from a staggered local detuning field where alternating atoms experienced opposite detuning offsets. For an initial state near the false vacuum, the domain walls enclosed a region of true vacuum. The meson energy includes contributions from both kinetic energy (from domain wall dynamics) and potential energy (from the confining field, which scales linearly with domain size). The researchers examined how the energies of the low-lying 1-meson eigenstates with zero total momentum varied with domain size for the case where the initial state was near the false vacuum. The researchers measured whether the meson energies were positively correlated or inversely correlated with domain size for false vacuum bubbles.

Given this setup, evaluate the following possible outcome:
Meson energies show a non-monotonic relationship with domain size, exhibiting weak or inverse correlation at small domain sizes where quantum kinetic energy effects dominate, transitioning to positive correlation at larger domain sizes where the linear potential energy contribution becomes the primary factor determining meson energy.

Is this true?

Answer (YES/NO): NO